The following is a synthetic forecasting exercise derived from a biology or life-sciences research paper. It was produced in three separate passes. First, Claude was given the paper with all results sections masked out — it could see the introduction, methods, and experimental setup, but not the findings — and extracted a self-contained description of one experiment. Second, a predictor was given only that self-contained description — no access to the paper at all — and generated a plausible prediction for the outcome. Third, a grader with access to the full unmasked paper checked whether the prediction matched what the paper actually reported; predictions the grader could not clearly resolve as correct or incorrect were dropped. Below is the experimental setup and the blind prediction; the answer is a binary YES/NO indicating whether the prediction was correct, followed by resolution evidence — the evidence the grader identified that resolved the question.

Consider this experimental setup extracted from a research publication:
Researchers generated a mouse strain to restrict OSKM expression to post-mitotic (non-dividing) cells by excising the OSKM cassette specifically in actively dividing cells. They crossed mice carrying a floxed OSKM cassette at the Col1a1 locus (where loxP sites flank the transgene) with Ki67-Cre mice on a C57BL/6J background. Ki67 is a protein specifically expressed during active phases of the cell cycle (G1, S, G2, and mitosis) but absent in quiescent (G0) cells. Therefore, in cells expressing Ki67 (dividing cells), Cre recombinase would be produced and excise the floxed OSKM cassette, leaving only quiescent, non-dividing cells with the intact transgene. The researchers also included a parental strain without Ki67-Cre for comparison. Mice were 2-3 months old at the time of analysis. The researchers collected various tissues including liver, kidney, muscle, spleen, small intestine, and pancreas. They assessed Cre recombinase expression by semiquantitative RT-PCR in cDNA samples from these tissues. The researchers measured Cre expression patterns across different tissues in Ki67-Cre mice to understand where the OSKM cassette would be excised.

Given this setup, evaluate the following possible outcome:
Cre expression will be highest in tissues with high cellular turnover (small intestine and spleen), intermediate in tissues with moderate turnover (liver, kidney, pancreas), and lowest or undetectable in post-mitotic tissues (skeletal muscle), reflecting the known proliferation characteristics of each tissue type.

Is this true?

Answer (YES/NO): NO